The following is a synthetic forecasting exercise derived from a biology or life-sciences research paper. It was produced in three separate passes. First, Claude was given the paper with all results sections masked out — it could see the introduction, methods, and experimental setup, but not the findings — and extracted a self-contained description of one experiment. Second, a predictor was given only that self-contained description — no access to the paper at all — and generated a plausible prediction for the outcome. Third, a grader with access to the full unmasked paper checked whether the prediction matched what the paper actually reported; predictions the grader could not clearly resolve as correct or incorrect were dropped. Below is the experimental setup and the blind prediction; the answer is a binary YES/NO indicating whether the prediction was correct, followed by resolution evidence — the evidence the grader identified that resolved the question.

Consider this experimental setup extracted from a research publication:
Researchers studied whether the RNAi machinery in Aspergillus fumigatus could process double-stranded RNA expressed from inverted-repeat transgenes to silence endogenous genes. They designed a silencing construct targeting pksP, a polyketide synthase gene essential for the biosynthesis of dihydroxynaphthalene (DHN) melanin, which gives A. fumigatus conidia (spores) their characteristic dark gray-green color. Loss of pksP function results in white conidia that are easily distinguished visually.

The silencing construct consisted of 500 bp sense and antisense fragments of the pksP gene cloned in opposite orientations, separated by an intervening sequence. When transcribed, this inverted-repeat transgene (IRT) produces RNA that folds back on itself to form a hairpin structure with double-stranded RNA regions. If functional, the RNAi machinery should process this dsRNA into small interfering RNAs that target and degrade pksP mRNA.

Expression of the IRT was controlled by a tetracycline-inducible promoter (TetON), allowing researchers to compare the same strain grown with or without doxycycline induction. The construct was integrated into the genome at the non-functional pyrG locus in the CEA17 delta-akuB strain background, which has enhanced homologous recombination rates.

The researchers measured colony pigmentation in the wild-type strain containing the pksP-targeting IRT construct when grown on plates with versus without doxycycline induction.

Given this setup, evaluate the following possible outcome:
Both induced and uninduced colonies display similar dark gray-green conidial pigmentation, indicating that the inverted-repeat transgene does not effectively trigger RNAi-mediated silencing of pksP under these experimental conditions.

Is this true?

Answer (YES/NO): NO